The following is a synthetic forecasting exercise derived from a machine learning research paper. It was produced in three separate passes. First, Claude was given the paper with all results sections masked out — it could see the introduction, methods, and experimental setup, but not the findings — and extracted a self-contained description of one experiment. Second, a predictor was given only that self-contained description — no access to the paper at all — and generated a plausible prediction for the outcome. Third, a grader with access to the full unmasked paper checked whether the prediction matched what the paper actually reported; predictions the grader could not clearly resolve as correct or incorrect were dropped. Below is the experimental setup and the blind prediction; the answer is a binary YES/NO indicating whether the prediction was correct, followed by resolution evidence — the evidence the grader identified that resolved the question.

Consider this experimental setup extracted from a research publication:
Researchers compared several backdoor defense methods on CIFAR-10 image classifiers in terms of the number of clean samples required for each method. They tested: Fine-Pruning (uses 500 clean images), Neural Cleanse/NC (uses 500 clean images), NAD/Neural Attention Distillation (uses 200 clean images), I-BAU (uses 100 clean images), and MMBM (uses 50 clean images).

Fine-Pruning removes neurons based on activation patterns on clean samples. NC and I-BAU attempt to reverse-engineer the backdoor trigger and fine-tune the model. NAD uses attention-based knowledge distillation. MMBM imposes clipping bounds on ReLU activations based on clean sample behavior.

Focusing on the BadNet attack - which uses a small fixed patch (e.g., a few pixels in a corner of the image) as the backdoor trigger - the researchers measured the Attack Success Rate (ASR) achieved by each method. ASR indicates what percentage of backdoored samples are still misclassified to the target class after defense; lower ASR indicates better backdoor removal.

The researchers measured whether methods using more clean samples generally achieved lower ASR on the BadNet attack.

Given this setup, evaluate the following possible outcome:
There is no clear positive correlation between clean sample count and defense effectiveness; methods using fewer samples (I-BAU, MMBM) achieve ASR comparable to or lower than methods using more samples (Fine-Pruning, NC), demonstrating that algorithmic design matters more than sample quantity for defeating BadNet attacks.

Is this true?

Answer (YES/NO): YES